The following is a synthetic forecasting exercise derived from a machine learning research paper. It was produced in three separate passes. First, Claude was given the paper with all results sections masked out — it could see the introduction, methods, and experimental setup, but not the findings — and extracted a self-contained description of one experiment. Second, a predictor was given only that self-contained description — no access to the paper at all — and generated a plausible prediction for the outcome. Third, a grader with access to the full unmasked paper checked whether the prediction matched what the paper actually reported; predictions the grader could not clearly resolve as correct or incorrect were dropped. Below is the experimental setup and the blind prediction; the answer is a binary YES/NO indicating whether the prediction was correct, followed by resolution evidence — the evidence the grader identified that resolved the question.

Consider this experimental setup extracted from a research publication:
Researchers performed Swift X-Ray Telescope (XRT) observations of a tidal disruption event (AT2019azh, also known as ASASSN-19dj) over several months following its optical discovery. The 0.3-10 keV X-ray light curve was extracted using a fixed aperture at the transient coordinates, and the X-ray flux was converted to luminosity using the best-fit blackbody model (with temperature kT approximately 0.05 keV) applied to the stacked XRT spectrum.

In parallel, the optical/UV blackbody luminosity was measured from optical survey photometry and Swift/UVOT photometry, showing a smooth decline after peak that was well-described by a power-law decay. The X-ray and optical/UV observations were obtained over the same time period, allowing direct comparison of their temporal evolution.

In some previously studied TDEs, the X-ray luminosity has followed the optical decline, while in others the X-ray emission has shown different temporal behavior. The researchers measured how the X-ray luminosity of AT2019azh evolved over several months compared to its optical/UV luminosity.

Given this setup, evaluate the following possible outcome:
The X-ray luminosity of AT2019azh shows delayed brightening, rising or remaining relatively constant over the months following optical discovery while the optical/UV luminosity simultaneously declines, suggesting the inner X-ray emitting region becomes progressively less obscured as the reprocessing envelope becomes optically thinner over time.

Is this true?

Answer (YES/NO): YES